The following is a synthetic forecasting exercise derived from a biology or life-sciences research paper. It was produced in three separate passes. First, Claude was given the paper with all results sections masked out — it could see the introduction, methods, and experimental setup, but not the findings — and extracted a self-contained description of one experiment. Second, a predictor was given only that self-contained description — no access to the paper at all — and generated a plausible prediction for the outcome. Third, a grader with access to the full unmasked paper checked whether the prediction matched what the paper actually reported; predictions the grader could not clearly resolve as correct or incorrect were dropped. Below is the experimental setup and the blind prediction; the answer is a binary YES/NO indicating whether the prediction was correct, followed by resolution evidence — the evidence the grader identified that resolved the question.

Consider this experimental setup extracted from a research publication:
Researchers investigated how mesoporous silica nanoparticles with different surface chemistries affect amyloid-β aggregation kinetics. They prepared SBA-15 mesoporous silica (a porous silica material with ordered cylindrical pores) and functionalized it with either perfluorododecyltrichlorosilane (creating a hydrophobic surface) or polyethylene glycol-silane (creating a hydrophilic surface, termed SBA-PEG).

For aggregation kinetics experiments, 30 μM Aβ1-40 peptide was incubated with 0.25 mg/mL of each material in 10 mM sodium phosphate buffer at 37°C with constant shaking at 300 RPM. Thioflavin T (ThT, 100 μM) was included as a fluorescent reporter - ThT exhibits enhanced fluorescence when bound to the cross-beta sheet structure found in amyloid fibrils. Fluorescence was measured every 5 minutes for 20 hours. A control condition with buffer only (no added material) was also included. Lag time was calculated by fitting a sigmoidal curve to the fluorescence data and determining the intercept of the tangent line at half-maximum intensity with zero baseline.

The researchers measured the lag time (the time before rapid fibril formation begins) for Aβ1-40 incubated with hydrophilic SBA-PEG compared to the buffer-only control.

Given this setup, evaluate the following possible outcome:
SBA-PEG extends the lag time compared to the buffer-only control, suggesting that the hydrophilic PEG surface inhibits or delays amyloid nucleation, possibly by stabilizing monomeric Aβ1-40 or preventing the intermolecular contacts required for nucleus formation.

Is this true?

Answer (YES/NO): NO